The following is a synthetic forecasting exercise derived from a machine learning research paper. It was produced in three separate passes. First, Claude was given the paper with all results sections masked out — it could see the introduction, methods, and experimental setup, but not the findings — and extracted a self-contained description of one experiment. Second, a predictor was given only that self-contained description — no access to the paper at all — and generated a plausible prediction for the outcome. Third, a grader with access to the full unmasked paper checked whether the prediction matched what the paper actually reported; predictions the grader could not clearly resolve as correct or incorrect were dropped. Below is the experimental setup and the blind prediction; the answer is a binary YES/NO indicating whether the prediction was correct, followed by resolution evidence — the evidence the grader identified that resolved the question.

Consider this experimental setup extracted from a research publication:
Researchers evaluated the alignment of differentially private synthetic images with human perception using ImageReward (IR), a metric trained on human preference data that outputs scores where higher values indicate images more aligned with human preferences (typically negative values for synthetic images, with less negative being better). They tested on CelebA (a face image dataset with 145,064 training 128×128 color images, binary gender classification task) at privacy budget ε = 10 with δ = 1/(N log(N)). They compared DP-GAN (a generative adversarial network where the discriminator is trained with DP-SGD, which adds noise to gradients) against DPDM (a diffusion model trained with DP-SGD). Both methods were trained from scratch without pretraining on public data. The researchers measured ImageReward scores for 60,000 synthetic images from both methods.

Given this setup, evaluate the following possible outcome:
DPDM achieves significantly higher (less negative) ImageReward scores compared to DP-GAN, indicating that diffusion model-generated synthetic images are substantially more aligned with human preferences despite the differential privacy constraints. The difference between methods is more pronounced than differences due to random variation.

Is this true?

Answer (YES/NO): NO